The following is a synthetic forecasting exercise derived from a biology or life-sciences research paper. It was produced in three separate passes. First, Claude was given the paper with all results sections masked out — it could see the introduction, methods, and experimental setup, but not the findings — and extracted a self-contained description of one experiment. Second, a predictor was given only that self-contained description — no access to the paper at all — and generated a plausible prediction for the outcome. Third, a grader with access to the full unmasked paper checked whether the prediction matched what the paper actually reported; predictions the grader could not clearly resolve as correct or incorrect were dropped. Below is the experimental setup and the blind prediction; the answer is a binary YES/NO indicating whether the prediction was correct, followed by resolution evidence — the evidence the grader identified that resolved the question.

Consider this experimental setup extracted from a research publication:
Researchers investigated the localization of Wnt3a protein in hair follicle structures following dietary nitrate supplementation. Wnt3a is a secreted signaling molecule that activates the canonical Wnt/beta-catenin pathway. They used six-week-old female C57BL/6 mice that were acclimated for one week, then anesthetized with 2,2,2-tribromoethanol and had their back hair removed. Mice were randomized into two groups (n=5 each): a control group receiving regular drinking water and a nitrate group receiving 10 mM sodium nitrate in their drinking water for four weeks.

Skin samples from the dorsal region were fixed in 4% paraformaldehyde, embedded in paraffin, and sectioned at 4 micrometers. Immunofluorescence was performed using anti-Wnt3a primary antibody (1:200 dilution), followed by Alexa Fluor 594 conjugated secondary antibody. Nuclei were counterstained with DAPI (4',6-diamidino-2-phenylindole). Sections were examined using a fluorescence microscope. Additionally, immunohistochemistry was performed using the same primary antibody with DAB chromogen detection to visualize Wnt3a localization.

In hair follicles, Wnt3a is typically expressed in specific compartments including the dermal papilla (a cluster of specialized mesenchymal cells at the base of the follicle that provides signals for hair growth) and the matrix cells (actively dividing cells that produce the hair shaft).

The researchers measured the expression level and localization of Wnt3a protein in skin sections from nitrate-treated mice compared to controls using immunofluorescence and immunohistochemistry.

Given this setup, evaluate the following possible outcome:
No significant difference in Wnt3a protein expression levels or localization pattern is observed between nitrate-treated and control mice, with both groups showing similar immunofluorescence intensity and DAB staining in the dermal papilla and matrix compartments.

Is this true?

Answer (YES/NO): NO